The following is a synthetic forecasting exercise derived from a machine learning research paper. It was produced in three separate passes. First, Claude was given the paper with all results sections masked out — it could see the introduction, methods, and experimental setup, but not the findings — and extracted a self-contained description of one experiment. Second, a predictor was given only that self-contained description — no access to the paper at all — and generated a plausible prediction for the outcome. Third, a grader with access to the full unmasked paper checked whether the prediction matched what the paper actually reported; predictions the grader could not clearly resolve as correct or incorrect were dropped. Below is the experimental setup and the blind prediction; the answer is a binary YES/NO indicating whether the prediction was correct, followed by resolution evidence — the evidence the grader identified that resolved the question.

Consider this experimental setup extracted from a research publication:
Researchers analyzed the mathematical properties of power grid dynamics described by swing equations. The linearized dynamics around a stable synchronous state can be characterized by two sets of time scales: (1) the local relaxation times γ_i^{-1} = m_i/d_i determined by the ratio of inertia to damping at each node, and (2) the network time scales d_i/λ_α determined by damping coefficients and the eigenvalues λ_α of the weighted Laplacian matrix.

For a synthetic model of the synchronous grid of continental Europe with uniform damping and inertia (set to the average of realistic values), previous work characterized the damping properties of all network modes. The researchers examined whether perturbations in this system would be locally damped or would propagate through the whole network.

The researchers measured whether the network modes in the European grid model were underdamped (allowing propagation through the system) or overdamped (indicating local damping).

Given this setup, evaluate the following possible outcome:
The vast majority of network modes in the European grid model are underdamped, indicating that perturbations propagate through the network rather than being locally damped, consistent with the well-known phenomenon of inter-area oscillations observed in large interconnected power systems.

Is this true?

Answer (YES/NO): YES